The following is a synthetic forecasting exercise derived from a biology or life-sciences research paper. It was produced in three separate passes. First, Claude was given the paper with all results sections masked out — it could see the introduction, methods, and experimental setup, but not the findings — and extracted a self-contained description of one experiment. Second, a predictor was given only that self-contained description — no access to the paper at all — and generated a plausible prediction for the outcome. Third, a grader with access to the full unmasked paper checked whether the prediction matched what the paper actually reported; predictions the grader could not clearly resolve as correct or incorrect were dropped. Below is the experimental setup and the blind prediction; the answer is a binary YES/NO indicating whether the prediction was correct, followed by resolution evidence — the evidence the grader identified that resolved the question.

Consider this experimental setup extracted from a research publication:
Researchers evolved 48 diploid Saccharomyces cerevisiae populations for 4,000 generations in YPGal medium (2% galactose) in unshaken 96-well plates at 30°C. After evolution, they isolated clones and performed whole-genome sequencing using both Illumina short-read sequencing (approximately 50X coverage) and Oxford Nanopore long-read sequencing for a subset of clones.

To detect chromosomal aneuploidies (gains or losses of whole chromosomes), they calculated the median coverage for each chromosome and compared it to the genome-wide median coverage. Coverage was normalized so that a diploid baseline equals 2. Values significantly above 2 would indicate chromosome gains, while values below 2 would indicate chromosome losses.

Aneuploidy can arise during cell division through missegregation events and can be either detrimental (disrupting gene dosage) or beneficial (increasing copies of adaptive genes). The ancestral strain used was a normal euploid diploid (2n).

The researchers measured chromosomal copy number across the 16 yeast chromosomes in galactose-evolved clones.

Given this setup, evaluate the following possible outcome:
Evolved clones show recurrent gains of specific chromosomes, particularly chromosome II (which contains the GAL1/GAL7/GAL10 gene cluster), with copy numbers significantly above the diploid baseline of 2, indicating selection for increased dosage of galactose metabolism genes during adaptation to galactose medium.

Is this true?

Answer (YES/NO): NO